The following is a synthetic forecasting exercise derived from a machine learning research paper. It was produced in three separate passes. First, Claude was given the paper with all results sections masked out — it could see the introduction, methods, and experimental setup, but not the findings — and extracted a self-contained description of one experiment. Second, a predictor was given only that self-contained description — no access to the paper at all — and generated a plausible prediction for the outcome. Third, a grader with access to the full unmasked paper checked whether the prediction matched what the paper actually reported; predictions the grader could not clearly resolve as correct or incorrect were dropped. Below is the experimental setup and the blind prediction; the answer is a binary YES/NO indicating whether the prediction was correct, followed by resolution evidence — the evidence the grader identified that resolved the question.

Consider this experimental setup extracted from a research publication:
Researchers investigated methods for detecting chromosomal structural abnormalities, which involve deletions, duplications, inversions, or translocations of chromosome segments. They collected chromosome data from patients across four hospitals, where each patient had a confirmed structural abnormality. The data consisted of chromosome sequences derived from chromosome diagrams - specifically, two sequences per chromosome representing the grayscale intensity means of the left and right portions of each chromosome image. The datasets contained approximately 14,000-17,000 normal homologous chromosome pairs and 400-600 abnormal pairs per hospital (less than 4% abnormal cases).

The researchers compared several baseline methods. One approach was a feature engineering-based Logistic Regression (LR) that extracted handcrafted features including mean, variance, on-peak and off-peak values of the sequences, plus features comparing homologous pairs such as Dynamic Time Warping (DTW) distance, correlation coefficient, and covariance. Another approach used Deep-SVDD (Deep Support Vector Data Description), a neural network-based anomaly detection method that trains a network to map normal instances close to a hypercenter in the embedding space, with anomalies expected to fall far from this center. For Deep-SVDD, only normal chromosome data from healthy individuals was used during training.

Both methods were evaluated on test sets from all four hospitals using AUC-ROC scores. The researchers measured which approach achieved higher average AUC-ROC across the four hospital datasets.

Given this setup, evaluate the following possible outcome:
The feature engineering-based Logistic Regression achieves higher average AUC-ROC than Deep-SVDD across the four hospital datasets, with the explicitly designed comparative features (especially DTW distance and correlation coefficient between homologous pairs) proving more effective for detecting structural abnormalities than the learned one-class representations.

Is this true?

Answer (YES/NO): YES